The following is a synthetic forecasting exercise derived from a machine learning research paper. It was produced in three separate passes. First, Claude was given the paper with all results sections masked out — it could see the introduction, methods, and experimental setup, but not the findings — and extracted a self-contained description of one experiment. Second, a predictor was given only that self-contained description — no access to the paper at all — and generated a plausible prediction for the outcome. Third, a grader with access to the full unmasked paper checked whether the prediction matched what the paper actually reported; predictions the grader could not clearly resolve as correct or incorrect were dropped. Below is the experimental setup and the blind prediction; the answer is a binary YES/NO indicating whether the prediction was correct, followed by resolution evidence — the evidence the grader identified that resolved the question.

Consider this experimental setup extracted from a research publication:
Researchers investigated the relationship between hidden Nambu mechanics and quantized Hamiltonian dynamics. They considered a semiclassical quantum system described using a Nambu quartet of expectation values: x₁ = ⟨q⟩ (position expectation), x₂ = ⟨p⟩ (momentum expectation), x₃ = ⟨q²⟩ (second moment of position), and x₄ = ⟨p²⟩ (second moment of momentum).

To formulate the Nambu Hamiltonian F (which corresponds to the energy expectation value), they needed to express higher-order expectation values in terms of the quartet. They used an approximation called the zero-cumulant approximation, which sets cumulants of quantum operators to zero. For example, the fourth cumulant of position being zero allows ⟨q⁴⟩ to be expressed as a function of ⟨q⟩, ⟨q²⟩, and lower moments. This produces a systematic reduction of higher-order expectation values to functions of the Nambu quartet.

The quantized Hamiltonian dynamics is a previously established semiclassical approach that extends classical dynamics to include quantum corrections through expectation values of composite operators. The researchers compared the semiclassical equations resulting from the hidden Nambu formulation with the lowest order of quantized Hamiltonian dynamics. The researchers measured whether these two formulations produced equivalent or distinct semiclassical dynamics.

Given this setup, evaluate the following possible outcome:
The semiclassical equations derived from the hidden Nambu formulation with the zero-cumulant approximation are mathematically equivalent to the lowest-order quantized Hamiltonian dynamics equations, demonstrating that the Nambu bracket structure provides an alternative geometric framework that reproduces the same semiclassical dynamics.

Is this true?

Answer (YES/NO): YES